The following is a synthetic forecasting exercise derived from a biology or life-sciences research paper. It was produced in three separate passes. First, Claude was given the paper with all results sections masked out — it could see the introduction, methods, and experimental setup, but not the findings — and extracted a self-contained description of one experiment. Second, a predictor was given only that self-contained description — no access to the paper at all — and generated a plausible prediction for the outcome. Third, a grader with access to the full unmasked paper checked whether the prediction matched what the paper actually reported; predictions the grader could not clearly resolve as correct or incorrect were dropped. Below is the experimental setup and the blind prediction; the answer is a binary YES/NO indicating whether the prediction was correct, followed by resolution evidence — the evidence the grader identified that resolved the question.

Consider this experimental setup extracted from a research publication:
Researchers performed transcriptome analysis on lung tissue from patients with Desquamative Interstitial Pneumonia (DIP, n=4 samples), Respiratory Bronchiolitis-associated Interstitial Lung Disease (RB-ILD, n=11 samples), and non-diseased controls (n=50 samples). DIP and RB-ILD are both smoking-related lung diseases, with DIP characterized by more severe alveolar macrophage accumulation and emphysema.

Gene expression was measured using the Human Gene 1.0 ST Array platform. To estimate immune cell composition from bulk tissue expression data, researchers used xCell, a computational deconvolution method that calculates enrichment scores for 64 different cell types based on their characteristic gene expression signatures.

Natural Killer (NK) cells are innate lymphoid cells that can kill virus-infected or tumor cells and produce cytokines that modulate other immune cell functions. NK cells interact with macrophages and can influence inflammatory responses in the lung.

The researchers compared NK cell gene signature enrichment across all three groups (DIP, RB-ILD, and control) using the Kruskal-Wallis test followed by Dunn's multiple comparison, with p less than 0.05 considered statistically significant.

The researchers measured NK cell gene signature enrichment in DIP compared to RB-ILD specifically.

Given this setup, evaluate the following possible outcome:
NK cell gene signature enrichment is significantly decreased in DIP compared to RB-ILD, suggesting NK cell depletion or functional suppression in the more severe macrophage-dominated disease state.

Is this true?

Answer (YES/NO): YES